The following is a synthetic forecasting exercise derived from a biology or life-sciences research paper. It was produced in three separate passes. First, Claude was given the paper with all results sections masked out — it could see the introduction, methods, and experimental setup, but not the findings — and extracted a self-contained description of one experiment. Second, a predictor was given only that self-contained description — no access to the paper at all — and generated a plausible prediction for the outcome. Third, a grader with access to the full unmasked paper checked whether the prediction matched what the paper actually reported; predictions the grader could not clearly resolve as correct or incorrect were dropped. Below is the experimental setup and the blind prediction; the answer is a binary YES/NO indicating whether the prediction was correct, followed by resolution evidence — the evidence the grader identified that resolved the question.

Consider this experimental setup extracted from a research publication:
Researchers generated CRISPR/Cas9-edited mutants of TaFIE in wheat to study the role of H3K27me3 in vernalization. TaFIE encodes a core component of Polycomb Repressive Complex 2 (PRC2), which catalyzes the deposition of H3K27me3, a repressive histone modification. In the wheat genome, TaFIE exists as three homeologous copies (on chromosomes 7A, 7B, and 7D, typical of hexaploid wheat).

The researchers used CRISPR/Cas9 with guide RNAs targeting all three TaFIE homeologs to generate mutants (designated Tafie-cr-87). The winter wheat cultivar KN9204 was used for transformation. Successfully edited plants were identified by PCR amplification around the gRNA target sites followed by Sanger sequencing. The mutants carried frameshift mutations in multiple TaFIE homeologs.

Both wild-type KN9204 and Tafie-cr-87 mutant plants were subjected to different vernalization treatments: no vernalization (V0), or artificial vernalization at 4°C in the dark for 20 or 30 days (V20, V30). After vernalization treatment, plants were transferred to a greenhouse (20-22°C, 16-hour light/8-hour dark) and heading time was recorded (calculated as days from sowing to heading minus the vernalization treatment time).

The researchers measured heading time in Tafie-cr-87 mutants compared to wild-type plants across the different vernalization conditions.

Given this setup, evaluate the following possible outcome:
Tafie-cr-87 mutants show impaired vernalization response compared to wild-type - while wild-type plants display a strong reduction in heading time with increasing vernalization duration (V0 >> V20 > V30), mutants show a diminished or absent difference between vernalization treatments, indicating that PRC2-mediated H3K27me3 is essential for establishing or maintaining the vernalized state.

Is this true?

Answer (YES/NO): NO